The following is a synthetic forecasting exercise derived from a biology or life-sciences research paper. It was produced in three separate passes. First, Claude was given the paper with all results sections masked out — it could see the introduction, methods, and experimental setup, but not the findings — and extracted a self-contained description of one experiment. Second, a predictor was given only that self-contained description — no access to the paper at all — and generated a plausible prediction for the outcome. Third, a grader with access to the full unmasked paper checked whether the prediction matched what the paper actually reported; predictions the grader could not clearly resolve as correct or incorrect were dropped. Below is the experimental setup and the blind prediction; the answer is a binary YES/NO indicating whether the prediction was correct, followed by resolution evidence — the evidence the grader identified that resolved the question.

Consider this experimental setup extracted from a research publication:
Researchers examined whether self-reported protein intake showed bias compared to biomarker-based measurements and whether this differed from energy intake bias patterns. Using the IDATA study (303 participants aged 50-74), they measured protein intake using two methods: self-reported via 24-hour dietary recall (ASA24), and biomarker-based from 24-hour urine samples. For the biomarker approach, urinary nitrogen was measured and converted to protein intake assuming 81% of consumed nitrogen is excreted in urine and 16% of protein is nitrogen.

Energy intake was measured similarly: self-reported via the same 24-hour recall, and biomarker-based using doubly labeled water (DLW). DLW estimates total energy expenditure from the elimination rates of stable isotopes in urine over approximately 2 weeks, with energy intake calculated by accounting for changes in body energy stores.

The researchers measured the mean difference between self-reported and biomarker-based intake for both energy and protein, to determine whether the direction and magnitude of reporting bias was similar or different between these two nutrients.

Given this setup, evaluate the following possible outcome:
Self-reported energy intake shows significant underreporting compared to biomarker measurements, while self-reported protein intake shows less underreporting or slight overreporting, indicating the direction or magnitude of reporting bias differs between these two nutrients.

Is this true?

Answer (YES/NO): NO